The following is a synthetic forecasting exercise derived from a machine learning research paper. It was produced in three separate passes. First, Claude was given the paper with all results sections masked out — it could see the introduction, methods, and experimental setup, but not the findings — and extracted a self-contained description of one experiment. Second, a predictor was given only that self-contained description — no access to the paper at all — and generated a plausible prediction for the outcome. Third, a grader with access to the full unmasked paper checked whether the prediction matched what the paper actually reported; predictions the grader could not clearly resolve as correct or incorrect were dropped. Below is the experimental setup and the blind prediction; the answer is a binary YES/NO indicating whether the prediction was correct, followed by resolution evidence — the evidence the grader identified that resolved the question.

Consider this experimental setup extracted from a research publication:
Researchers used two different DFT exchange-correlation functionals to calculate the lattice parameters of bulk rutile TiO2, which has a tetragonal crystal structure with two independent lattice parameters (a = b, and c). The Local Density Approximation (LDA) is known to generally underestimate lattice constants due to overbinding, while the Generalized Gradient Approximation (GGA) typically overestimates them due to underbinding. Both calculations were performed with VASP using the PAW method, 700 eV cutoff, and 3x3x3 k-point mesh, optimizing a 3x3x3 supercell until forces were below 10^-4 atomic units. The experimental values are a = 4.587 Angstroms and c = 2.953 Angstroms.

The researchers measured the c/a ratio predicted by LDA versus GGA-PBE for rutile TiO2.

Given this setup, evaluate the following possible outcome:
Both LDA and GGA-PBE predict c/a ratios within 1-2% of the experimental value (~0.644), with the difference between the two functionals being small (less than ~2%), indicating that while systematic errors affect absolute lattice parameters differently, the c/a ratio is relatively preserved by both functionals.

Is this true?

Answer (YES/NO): YES